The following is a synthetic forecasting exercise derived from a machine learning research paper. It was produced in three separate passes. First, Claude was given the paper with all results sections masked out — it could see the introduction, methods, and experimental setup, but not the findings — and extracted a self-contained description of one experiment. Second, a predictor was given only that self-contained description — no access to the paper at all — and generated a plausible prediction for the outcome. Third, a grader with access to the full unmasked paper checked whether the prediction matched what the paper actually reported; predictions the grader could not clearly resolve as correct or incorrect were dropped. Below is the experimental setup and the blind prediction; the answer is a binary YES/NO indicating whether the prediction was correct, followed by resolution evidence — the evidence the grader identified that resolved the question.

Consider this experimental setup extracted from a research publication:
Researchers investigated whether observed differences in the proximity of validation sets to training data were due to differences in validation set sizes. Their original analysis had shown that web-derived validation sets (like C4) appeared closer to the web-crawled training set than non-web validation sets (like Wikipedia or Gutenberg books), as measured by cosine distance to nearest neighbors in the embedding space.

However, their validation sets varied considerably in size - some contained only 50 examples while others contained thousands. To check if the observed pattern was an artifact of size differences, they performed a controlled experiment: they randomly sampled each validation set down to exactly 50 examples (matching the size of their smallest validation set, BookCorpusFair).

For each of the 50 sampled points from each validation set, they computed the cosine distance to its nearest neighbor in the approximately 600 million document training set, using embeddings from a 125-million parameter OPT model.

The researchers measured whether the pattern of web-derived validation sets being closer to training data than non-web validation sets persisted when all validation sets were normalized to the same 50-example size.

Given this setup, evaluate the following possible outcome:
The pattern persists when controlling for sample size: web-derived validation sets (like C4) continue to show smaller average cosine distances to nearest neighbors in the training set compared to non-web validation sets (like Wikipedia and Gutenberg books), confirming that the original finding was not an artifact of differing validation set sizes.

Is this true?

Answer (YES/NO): YES